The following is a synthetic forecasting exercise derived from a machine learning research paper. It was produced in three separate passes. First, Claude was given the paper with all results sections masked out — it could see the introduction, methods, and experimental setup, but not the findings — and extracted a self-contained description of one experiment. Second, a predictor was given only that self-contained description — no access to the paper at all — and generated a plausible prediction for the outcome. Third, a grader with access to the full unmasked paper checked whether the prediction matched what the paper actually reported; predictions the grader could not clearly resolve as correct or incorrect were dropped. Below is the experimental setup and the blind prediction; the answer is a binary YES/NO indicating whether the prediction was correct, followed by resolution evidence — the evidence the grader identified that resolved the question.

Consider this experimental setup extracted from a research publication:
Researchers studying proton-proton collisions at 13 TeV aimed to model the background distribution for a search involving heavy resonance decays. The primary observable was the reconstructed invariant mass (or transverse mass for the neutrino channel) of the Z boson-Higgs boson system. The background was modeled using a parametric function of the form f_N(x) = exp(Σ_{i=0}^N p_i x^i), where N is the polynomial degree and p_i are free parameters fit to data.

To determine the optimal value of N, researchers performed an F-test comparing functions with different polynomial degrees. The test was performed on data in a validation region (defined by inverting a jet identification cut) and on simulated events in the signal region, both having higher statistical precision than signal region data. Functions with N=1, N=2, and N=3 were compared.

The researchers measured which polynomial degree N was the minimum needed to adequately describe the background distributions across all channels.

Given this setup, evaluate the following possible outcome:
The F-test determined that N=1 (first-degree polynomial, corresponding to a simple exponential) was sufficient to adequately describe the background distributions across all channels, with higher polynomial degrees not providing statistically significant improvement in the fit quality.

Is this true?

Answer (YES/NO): NO